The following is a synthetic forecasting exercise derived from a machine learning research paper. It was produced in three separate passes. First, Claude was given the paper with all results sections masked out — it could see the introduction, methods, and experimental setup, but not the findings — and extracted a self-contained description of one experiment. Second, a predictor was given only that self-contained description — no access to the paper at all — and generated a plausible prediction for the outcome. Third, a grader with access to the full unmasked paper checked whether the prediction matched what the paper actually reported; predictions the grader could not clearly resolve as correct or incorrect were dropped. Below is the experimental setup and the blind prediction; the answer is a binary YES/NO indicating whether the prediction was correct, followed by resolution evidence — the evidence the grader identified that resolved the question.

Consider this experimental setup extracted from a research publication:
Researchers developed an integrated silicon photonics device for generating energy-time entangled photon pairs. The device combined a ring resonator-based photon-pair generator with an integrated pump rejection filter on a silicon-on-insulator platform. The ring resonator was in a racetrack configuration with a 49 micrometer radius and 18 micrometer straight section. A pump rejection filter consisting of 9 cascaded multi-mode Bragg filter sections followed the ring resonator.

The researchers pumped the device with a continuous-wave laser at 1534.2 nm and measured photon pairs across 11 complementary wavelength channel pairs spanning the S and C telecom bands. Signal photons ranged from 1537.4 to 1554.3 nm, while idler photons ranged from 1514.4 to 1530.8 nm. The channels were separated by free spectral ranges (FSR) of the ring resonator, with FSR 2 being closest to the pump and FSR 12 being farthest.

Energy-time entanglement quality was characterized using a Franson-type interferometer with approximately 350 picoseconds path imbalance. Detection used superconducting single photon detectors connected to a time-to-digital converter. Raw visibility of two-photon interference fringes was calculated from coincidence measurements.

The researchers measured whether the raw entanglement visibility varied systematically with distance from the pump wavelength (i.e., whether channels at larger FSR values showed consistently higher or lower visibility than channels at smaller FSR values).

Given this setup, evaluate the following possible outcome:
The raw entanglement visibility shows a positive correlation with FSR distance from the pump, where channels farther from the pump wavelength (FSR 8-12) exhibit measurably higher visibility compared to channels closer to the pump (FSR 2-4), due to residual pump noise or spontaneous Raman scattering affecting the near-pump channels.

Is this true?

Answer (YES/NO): NO